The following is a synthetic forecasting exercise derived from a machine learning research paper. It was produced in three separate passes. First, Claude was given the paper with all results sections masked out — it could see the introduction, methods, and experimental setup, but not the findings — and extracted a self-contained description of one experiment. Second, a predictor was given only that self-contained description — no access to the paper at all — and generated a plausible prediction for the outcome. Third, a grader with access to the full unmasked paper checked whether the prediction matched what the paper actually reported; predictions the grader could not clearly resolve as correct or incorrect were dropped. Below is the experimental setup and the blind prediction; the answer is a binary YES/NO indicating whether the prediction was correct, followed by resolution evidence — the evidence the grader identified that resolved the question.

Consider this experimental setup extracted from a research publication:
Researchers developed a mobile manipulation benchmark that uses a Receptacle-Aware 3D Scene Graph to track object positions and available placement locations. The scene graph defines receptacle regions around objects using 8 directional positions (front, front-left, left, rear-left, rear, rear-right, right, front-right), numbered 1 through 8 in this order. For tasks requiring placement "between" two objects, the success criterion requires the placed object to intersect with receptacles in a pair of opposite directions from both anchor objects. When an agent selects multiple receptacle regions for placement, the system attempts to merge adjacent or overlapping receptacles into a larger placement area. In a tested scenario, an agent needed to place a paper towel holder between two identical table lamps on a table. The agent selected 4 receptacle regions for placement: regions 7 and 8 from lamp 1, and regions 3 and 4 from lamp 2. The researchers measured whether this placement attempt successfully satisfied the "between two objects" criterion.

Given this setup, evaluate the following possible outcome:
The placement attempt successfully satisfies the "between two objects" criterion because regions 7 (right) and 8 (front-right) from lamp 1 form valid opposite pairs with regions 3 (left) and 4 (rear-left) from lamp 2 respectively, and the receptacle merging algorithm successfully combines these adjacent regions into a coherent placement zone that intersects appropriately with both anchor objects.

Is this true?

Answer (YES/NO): YES